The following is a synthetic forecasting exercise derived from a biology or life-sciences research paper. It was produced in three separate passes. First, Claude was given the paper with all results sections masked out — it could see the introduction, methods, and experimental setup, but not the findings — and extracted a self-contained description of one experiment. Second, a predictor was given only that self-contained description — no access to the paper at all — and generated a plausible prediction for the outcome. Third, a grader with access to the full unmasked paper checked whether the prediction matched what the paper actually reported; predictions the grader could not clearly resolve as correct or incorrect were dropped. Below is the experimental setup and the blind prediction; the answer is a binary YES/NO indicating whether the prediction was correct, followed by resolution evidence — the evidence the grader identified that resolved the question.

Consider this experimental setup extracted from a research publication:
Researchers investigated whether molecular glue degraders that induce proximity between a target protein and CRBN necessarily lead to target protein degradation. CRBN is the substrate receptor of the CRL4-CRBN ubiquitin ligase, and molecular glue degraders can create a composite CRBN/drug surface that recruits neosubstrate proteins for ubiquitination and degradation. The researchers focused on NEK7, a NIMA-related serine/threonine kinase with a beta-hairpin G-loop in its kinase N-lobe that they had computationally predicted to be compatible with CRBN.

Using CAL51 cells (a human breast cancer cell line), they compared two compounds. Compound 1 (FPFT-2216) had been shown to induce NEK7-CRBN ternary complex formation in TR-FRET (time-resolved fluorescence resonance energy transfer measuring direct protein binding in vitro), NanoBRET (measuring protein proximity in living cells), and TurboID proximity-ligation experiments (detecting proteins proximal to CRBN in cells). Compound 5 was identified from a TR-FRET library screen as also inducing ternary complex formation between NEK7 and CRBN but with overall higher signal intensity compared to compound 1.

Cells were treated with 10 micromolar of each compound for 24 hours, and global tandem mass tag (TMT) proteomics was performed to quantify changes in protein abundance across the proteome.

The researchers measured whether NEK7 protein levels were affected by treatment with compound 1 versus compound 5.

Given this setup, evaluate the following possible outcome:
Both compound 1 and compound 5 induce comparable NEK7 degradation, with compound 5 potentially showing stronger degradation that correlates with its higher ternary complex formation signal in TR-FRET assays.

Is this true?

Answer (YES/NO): NO